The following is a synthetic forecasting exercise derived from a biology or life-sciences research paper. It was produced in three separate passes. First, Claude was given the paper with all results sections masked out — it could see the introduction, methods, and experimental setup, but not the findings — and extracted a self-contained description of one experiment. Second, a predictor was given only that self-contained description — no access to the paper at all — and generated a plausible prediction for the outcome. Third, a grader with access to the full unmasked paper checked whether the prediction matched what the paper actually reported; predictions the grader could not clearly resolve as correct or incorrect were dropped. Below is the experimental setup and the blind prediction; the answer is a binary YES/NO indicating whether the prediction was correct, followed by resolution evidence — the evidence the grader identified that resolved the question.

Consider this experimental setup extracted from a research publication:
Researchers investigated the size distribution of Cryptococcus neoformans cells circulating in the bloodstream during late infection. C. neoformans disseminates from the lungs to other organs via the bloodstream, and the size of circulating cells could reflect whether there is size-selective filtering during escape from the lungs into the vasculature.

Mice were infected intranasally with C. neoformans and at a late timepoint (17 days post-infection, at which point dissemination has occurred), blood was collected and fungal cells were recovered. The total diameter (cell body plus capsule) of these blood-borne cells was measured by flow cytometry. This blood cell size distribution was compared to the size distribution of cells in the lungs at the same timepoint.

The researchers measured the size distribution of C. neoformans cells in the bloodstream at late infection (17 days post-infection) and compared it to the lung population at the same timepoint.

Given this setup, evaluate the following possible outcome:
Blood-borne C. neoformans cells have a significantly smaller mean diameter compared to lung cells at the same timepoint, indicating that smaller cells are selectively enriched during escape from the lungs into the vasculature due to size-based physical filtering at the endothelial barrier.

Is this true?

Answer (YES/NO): NO